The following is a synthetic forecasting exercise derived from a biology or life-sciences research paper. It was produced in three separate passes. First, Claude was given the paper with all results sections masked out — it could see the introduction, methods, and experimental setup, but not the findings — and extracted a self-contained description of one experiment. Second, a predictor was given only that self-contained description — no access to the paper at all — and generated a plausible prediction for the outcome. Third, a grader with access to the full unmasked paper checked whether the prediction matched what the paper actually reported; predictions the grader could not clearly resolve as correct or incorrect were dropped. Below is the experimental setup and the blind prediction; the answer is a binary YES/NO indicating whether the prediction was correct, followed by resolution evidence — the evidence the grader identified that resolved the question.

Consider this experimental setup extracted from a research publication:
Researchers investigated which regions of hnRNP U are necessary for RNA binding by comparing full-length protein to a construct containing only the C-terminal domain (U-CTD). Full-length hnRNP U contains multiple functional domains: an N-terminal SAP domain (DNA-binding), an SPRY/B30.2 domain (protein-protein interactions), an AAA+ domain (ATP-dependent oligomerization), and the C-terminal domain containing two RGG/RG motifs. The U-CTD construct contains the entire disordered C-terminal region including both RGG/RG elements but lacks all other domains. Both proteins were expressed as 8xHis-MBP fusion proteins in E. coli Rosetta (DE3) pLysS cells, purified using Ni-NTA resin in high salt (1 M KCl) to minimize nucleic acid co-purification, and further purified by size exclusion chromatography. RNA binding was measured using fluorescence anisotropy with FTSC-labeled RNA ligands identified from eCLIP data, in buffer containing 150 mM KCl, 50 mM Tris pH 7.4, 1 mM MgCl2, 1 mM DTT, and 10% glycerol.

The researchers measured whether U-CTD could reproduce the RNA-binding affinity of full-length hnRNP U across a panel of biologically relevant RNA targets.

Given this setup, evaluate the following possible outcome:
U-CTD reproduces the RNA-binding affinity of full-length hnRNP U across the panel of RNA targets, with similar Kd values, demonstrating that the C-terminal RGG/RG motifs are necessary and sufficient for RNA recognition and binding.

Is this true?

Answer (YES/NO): NO